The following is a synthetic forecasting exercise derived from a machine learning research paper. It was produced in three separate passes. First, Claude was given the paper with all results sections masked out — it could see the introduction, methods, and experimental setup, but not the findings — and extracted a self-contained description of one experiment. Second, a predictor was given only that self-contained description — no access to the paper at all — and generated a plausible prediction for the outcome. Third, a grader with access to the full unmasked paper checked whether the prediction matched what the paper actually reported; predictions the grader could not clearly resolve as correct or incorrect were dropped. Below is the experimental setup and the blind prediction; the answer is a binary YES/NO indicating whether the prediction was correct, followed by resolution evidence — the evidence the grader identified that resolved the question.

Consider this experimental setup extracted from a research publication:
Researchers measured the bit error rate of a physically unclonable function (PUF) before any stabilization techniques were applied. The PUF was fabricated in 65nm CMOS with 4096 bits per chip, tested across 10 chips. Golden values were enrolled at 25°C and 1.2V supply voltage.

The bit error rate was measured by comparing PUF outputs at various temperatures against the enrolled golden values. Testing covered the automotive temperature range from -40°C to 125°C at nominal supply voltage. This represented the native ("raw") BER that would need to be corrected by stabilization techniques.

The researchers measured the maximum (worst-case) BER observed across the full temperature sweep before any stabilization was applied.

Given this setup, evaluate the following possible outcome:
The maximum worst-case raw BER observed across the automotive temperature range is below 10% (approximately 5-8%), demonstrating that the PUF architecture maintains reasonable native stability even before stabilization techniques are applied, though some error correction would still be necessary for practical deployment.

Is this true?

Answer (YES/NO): NO